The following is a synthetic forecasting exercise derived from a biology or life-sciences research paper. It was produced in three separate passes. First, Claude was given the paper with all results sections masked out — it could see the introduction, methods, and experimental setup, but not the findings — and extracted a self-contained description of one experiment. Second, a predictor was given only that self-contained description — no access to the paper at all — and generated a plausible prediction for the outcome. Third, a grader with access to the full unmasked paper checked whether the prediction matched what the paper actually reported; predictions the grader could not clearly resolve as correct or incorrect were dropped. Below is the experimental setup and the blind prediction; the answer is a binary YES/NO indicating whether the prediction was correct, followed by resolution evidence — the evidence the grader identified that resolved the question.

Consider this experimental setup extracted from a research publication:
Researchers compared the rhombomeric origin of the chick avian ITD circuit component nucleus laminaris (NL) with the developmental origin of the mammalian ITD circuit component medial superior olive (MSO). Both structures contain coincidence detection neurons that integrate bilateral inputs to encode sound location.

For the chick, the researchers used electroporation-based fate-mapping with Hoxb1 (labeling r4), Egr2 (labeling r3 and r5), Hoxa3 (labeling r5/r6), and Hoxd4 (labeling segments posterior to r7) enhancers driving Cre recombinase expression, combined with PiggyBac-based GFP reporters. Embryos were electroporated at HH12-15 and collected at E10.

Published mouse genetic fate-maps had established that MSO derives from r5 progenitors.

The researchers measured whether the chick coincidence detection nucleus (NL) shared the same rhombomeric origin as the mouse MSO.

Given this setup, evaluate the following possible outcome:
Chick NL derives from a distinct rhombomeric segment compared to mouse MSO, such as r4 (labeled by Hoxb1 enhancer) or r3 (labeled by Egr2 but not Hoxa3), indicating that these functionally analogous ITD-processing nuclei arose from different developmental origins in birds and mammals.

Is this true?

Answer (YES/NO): YES